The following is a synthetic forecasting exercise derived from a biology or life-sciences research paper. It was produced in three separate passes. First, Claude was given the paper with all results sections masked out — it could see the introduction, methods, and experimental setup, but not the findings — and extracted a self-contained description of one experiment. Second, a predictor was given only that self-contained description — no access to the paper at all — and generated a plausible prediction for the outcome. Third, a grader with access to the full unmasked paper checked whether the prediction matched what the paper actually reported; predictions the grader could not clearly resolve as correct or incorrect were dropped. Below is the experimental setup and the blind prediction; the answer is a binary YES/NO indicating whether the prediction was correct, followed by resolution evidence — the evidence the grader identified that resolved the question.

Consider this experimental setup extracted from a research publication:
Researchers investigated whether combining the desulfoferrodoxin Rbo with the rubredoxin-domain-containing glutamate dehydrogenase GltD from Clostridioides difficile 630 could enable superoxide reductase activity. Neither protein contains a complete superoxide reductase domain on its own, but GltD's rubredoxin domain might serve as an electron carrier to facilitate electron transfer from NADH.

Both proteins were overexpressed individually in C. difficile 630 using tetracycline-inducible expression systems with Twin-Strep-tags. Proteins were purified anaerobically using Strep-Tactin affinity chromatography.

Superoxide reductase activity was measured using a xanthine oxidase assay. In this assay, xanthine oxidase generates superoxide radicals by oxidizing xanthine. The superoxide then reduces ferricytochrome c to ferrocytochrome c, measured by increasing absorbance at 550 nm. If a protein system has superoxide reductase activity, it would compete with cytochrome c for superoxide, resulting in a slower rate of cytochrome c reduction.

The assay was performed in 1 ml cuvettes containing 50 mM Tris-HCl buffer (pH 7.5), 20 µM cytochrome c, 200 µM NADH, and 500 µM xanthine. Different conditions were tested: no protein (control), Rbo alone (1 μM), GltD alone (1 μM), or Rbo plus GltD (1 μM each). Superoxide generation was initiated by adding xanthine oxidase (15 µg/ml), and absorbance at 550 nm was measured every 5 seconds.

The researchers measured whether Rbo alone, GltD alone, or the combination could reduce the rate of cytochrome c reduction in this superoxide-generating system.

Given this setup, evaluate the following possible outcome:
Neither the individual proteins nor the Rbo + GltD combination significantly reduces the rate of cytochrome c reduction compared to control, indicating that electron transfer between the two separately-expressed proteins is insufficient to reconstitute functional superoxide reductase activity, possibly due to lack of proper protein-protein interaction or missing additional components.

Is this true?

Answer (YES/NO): NO